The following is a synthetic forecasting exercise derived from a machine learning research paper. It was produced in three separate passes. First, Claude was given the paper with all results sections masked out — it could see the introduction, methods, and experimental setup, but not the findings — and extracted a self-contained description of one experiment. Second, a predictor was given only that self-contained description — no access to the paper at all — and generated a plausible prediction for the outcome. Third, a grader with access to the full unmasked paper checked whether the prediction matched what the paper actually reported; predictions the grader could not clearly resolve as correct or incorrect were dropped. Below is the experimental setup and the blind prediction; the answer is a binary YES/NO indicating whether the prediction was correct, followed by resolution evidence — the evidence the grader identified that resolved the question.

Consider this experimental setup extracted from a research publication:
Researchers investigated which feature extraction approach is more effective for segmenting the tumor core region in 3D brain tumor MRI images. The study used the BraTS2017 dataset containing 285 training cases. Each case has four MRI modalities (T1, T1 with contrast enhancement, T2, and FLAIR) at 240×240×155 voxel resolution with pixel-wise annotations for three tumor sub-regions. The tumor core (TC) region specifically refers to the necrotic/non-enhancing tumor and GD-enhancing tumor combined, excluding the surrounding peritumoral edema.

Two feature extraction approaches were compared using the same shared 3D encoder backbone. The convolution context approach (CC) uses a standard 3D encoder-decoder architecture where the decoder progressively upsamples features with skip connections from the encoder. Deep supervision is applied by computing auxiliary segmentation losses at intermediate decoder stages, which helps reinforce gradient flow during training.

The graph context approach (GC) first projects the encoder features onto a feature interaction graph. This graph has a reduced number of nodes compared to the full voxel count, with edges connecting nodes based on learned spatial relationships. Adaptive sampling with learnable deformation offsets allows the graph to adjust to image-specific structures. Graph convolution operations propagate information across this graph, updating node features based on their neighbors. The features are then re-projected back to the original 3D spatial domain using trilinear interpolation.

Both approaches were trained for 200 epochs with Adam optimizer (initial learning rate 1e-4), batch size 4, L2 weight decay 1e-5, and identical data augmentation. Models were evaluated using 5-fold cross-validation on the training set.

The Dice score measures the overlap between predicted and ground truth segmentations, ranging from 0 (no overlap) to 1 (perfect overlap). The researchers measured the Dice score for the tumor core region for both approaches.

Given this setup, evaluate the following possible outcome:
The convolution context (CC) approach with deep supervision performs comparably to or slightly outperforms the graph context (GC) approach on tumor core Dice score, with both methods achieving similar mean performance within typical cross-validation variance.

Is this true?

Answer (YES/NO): NO